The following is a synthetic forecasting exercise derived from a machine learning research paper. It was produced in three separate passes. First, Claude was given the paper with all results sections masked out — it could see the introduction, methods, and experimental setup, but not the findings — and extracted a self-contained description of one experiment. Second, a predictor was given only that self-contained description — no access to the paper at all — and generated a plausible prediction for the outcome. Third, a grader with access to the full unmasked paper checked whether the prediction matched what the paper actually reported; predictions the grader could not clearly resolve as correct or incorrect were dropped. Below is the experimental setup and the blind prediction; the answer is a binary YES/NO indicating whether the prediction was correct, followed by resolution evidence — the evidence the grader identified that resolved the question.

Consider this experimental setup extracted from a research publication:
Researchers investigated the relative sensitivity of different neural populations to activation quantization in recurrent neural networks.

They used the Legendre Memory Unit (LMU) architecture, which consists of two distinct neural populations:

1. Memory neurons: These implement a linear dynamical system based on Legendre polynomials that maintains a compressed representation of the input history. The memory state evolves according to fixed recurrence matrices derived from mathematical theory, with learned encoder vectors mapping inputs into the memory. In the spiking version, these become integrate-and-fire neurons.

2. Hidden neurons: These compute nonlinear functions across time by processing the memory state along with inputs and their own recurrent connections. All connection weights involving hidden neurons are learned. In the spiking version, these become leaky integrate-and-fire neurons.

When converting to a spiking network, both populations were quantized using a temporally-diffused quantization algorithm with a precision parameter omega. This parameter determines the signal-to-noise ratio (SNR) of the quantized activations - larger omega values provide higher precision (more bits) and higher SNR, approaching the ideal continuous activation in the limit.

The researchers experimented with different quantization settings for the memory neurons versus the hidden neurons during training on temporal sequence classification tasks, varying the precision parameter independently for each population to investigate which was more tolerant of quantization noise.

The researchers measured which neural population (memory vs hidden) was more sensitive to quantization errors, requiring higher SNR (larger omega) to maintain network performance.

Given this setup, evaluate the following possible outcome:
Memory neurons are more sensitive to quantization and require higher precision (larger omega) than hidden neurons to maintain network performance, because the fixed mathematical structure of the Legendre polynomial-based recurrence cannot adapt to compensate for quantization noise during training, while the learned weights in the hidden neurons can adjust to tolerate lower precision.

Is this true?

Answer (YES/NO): YES